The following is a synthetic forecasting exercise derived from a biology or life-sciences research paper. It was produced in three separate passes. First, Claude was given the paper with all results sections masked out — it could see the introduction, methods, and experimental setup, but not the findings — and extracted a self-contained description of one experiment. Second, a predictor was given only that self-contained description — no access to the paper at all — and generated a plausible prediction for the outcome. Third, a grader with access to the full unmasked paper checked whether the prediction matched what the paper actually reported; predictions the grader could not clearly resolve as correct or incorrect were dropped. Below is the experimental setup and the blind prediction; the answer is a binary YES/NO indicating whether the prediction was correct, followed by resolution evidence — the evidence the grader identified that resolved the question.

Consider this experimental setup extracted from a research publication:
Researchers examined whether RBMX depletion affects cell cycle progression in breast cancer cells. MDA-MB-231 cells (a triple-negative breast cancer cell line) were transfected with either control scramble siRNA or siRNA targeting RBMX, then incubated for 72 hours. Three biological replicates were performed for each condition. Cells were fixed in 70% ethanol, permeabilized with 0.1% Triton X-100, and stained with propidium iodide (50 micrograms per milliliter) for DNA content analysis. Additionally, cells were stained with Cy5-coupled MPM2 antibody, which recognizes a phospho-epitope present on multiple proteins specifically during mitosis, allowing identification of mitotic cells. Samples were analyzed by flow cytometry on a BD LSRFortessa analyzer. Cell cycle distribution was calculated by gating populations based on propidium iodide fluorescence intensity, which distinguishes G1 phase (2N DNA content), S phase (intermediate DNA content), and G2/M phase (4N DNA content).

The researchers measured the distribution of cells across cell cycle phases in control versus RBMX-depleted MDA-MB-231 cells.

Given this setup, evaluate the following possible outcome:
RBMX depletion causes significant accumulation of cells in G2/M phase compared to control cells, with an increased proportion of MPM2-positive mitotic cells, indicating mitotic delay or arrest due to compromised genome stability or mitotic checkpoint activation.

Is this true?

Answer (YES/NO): NO